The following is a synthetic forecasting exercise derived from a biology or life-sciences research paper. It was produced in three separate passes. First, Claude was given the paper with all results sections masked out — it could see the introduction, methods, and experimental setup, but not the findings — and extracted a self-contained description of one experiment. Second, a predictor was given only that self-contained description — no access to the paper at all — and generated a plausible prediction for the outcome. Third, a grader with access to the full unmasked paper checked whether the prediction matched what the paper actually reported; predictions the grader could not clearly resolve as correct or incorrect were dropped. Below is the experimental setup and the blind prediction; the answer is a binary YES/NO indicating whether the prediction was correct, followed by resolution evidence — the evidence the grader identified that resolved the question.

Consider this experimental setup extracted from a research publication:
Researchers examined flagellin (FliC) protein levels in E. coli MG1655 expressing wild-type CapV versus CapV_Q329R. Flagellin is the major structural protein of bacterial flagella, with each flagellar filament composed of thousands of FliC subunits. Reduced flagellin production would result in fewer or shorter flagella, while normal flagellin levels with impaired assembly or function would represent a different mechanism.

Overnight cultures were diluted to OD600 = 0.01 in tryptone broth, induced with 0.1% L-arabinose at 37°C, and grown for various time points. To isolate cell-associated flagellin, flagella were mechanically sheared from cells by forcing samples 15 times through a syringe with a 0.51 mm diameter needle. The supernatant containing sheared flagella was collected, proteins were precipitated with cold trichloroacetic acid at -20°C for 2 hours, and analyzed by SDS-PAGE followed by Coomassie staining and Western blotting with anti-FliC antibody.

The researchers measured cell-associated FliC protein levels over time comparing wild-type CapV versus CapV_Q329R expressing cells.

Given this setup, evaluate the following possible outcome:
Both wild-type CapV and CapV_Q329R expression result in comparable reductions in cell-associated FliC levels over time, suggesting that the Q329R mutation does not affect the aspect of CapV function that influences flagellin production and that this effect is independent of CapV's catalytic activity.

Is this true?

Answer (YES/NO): NO